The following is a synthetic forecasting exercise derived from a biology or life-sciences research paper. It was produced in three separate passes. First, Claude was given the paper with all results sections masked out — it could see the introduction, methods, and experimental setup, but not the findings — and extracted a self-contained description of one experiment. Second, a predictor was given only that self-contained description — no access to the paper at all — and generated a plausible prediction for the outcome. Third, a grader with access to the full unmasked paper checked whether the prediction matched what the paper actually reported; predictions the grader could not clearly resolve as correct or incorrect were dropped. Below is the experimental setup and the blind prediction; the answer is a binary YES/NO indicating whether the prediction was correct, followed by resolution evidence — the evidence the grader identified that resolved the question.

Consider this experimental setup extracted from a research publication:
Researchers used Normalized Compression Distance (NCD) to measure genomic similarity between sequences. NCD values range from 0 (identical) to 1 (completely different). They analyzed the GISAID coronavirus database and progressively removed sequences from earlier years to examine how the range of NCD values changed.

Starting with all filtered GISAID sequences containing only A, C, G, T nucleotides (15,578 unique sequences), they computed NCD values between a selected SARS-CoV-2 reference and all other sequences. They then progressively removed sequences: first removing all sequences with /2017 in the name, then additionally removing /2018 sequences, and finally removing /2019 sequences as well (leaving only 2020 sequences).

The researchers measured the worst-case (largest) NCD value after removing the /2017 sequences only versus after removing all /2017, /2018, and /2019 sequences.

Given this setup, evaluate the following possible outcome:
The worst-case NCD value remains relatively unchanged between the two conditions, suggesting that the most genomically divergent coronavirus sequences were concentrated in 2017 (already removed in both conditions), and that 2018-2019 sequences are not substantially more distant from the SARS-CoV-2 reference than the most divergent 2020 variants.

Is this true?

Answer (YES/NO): NO